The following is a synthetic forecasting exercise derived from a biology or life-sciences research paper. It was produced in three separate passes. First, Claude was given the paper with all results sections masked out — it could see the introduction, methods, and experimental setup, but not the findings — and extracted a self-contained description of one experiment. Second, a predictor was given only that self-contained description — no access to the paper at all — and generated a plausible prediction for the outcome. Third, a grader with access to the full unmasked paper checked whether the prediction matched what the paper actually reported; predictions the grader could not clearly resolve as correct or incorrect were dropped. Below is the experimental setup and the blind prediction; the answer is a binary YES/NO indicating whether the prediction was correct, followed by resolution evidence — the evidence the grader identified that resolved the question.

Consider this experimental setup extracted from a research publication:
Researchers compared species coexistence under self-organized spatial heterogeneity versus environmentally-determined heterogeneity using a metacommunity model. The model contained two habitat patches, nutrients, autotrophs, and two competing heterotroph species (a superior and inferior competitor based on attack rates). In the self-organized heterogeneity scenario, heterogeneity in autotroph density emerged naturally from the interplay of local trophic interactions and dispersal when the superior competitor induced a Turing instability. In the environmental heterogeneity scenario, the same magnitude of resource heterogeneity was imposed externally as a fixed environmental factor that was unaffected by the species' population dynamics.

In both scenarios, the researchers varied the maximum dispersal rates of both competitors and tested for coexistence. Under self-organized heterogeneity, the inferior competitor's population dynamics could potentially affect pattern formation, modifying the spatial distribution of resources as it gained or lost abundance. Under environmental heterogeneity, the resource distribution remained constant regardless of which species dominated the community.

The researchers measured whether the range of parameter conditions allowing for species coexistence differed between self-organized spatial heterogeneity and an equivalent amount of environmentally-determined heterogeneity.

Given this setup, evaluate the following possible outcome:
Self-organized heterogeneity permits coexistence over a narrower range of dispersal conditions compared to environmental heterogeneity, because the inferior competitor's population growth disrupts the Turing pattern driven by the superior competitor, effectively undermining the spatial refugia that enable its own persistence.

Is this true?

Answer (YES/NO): NO